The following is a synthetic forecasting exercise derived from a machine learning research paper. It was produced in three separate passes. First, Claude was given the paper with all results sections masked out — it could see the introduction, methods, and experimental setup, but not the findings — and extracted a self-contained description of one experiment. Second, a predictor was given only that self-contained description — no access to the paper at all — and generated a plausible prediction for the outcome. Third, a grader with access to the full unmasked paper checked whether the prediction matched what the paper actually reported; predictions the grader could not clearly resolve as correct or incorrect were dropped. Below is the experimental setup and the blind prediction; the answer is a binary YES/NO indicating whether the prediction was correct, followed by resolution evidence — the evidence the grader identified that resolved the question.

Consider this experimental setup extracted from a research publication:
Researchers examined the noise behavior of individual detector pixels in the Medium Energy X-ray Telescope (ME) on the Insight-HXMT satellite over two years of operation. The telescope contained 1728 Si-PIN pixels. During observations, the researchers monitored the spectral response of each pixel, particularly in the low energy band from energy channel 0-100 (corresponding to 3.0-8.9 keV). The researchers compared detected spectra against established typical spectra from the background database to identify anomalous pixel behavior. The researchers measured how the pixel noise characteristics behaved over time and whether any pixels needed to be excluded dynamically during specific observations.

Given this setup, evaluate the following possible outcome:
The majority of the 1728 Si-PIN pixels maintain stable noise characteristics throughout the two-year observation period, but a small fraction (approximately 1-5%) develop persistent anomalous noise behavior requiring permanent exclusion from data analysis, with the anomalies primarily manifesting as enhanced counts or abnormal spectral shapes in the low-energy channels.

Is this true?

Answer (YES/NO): NO